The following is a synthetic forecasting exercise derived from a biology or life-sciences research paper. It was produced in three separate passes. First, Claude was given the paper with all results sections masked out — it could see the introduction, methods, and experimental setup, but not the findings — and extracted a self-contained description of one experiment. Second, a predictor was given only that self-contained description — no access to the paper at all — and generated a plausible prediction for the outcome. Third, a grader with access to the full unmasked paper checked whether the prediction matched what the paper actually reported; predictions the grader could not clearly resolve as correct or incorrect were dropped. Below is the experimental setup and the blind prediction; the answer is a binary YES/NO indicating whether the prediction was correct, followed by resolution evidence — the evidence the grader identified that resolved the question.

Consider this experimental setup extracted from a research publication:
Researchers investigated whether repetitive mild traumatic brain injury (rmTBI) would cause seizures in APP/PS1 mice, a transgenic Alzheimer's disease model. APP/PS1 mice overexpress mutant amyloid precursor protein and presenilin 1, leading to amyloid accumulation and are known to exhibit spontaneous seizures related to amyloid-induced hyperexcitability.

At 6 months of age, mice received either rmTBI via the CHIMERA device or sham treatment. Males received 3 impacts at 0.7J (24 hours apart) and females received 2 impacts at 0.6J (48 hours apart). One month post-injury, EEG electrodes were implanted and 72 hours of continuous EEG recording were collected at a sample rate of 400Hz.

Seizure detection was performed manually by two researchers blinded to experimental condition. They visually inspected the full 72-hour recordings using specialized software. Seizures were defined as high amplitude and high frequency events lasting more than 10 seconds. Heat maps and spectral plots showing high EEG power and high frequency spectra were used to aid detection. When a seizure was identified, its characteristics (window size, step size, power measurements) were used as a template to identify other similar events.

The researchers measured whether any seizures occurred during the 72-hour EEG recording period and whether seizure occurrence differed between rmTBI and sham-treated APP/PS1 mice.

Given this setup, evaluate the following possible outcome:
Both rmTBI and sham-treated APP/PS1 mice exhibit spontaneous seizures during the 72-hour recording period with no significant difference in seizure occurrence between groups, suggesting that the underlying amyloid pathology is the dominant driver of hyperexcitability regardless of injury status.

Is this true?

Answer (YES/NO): NO